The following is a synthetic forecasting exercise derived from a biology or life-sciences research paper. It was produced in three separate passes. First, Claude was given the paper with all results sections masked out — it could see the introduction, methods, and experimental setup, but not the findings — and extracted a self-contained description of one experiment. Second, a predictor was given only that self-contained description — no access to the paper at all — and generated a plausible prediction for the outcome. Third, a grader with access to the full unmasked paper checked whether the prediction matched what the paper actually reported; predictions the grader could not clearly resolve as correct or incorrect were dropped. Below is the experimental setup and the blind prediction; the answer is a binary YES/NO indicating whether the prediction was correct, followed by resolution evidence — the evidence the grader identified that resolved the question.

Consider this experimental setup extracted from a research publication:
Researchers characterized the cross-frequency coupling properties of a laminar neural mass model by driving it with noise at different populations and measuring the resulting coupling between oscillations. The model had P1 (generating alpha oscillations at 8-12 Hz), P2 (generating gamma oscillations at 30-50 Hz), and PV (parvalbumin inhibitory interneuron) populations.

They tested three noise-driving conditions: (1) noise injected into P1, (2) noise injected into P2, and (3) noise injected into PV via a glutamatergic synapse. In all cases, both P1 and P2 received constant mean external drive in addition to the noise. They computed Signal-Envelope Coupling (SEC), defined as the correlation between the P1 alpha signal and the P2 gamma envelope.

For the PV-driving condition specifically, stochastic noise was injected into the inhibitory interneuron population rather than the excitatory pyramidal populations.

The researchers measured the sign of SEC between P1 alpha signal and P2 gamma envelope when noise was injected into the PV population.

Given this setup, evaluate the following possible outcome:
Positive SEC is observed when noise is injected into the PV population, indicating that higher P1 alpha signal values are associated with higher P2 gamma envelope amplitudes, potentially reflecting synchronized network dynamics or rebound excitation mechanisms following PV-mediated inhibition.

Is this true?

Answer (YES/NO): YES